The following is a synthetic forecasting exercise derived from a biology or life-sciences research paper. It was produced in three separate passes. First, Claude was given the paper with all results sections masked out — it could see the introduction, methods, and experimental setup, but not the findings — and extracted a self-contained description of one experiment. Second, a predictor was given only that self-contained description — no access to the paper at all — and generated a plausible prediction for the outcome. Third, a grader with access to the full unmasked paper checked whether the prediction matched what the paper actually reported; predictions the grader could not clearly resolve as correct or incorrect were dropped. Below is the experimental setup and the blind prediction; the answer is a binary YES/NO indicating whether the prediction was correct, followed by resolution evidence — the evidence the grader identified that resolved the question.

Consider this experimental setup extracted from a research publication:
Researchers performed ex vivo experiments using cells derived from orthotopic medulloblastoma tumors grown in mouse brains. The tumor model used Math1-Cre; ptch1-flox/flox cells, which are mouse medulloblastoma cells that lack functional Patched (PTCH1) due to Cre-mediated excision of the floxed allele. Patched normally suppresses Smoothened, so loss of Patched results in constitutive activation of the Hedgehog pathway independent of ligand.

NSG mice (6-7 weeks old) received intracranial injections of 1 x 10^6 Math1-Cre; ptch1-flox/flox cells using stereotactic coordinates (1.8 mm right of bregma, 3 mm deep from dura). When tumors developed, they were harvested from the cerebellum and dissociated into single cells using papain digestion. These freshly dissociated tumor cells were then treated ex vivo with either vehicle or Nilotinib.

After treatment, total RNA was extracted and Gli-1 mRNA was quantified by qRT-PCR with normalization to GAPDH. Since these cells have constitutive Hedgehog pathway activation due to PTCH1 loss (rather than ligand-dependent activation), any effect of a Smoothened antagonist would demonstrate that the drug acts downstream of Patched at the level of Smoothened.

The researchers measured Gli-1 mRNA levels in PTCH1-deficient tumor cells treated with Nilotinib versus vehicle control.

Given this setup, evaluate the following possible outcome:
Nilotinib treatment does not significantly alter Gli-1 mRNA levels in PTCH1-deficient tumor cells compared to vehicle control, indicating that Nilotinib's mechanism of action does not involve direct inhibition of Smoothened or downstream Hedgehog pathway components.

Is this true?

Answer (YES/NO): NO